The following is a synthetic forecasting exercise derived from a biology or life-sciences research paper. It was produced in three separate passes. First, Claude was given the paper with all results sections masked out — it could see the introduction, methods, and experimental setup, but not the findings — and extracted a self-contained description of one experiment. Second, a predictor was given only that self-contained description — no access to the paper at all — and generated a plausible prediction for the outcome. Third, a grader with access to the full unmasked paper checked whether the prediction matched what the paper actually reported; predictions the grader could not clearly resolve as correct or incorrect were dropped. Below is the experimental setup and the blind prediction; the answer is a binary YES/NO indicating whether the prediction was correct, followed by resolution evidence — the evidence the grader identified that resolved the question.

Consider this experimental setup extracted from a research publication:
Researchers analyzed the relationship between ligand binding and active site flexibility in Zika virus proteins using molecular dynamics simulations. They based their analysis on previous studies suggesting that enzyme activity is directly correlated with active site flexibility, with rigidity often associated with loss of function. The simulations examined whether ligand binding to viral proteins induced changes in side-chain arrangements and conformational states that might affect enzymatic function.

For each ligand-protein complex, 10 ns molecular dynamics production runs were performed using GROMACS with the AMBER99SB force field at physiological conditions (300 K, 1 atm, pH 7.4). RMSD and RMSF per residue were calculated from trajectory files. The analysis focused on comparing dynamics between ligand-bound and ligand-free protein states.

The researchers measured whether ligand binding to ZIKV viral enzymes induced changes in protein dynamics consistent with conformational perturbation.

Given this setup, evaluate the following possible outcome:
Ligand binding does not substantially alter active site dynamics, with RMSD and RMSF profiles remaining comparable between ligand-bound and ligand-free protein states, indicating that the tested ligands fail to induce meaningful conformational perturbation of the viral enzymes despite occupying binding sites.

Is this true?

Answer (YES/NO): NO